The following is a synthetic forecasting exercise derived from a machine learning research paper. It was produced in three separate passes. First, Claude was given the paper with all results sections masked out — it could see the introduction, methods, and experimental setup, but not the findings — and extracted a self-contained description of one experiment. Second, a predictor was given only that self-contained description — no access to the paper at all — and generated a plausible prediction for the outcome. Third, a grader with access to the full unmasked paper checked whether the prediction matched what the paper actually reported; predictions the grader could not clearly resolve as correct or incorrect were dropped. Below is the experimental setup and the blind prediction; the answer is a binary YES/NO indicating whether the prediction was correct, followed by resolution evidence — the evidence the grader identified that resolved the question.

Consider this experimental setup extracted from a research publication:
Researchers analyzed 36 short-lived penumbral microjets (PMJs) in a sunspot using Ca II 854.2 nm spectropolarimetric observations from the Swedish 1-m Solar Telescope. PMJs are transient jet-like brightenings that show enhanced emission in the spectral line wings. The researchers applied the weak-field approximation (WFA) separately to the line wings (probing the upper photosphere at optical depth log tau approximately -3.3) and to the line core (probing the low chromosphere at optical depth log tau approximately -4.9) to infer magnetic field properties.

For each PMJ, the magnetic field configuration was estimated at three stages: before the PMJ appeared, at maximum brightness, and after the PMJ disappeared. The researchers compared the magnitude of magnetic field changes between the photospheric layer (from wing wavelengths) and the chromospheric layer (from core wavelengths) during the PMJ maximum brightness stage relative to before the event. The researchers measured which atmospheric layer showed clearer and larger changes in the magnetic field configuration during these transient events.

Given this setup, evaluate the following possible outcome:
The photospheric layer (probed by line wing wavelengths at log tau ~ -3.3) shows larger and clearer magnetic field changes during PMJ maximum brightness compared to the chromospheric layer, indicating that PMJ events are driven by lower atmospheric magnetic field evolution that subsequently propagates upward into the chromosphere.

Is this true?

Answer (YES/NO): YES